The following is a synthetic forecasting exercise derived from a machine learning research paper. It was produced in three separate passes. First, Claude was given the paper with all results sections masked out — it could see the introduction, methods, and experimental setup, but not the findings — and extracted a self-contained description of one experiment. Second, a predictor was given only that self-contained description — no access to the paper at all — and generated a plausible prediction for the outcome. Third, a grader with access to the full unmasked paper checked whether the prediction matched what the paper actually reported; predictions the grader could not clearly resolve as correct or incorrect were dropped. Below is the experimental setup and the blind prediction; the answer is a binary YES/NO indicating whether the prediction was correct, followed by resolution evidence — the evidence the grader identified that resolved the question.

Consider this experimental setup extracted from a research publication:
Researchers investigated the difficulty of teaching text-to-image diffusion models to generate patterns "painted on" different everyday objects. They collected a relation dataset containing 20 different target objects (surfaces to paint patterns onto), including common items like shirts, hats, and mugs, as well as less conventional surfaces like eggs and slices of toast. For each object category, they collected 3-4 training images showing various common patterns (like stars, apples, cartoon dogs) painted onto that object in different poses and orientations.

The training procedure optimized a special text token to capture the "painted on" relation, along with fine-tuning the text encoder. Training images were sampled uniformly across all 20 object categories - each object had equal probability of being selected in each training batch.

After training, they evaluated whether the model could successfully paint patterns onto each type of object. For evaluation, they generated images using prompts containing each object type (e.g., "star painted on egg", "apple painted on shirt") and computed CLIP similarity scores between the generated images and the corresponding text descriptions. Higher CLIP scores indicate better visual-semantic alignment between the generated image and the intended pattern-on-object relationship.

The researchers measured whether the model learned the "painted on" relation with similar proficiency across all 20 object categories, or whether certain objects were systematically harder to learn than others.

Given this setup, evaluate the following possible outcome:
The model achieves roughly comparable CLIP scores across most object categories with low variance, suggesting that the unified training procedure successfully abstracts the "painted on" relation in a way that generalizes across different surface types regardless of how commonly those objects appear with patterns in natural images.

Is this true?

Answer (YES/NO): NO